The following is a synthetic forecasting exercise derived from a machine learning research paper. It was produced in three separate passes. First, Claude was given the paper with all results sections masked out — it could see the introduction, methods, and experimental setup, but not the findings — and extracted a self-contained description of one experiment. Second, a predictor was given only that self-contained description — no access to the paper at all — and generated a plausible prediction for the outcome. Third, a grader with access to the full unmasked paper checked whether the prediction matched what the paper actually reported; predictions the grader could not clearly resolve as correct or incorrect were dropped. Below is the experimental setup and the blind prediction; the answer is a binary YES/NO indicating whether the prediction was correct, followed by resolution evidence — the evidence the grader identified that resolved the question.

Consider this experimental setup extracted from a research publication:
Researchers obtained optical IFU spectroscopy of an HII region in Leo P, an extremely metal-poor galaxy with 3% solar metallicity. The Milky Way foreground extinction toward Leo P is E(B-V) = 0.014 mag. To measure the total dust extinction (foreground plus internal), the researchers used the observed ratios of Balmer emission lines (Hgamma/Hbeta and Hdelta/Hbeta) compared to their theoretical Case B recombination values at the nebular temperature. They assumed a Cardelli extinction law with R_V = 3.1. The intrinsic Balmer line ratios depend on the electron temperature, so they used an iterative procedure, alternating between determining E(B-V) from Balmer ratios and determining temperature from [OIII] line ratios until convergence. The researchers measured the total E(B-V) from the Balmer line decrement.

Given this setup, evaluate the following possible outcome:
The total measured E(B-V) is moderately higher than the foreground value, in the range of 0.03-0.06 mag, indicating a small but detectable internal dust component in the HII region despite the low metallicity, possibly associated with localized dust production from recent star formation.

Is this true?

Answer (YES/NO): NO